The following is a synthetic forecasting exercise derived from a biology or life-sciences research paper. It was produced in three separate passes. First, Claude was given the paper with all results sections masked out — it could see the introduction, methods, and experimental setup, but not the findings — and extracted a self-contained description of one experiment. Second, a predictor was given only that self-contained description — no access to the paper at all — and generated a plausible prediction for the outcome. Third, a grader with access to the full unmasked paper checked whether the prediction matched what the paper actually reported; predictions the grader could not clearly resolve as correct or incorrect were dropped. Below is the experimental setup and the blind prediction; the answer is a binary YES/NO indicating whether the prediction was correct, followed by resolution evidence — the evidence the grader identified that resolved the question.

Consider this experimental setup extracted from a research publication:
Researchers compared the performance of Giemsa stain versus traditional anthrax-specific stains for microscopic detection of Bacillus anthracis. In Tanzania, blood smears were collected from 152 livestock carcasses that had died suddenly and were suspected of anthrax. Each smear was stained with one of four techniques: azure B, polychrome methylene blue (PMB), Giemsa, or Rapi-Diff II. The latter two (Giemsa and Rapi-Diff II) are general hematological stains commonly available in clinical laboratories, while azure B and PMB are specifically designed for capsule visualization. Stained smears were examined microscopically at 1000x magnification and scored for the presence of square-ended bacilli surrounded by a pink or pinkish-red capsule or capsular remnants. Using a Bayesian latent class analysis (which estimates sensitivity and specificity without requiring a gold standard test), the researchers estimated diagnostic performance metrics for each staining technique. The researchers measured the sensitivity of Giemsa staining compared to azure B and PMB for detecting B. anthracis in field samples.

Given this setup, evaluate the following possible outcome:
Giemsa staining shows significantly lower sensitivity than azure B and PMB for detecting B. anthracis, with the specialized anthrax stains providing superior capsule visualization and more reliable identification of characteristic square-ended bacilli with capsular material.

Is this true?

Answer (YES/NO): YES